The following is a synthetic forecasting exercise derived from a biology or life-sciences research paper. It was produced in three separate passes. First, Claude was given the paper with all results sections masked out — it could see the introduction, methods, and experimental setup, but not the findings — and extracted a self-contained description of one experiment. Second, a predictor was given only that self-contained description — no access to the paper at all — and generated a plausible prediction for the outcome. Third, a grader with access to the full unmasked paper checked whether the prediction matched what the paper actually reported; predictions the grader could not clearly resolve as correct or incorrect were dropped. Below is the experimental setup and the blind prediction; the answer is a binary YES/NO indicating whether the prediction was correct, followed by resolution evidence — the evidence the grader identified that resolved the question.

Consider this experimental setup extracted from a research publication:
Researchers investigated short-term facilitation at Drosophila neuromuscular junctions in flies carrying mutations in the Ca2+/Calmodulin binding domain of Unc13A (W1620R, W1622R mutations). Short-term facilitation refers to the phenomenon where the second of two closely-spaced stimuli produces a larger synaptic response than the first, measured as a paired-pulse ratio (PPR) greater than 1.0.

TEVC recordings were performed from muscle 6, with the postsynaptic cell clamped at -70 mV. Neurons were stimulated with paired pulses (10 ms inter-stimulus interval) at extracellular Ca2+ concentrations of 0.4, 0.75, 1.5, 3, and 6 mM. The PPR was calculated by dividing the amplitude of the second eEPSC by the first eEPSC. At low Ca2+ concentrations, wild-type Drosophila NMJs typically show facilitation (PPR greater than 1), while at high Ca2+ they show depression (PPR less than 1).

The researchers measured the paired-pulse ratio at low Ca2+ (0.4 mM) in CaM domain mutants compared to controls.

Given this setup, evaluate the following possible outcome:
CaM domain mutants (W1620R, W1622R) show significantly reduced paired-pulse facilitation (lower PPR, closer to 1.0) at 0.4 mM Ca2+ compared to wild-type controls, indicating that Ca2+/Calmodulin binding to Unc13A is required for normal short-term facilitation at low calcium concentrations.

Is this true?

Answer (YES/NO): YES